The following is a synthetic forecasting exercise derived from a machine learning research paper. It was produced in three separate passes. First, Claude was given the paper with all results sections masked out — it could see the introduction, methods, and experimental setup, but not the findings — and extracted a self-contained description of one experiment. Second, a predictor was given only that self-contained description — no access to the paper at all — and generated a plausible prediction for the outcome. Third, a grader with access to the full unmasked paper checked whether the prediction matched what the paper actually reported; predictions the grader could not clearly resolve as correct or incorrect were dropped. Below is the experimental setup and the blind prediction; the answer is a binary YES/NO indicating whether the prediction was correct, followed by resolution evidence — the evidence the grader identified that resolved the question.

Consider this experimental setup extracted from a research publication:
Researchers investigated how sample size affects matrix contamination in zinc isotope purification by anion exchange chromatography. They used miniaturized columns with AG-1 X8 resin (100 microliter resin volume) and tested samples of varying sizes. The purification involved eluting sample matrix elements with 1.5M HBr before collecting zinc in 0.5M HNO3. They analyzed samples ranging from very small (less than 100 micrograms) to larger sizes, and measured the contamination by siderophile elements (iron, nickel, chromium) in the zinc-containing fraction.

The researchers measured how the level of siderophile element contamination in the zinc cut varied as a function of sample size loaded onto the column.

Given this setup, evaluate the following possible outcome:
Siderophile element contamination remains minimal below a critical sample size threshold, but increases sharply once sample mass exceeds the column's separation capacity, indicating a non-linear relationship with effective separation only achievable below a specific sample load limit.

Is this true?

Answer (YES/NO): NO